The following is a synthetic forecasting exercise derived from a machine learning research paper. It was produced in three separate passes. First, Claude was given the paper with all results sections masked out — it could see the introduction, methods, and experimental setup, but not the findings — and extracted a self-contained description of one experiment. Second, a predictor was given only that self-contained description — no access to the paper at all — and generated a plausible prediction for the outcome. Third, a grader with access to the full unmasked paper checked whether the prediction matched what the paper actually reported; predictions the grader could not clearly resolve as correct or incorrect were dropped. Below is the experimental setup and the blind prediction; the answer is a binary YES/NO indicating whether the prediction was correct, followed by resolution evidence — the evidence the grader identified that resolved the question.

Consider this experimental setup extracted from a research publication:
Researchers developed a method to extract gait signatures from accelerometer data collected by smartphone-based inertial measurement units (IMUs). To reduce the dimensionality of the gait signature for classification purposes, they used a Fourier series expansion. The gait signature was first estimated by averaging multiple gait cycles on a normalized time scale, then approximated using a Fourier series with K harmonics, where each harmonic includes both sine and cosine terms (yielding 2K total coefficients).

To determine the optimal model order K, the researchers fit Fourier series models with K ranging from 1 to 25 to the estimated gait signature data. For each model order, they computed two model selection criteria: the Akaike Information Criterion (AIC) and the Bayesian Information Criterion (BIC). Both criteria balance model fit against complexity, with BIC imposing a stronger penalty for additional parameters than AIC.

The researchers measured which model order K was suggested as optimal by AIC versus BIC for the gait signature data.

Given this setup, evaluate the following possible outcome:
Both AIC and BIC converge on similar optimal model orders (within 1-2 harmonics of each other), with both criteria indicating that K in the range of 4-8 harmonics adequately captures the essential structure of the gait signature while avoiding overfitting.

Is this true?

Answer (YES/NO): NO